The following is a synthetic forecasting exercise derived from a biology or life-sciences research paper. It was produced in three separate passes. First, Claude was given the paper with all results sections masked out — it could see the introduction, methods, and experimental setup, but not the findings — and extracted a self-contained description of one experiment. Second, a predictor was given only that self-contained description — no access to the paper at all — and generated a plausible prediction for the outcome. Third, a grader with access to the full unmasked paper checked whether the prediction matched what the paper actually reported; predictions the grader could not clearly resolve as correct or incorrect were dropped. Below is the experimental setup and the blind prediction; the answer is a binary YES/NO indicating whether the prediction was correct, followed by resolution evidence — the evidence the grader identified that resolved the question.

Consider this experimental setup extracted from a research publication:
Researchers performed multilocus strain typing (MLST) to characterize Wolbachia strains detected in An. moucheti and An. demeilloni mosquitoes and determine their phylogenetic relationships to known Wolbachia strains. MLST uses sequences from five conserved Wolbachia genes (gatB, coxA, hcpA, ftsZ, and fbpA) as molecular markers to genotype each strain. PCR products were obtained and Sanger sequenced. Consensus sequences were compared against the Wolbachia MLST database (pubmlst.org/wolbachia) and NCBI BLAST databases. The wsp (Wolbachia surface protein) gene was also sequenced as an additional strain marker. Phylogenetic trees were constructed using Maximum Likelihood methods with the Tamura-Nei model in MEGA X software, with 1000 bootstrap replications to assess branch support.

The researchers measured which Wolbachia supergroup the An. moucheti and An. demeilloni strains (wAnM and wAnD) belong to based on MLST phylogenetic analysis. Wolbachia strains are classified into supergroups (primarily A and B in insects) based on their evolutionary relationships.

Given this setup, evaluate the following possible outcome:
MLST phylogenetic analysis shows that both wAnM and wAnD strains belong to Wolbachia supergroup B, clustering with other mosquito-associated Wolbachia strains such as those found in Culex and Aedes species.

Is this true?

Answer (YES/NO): YES